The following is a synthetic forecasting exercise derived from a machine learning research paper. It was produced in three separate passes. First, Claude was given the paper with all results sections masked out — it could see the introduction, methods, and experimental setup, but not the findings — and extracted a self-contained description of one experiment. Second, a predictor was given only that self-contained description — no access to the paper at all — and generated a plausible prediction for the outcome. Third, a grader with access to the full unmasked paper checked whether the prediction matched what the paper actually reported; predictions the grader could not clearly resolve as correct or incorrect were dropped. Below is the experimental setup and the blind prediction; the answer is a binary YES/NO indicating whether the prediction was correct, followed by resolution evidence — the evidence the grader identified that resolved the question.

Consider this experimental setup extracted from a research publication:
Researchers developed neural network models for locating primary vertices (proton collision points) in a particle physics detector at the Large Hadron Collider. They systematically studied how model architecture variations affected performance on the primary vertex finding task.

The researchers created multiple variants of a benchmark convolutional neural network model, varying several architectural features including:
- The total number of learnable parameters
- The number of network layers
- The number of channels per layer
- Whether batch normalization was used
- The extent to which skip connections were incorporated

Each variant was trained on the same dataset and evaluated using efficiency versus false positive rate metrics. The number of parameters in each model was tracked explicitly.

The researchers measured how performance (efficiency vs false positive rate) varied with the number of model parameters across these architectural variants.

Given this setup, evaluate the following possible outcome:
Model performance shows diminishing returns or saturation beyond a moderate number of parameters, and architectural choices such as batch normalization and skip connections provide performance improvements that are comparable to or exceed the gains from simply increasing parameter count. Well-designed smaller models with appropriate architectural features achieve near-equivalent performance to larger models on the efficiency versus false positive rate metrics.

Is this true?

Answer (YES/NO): NO